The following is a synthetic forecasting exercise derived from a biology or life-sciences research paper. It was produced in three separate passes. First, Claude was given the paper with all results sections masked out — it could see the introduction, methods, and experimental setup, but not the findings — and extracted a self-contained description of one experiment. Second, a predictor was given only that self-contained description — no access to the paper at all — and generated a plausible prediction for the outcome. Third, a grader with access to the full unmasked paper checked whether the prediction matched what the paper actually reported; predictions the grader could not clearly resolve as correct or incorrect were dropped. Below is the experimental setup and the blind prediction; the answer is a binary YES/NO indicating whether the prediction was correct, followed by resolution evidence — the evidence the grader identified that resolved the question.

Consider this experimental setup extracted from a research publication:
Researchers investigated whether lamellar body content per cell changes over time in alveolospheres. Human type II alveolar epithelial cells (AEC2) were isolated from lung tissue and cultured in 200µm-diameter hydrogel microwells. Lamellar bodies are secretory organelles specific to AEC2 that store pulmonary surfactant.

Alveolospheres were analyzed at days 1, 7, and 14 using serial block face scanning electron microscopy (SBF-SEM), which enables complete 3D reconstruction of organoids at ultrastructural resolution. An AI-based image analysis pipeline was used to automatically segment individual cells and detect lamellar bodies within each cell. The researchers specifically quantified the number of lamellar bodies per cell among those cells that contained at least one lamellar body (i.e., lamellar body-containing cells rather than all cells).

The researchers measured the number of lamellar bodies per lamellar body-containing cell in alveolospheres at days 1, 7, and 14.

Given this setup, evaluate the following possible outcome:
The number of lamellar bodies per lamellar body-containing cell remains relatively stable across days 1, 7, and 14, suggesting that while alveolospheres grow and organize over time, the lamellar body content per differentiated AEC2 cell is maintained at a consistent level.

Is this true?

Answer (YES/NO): NO